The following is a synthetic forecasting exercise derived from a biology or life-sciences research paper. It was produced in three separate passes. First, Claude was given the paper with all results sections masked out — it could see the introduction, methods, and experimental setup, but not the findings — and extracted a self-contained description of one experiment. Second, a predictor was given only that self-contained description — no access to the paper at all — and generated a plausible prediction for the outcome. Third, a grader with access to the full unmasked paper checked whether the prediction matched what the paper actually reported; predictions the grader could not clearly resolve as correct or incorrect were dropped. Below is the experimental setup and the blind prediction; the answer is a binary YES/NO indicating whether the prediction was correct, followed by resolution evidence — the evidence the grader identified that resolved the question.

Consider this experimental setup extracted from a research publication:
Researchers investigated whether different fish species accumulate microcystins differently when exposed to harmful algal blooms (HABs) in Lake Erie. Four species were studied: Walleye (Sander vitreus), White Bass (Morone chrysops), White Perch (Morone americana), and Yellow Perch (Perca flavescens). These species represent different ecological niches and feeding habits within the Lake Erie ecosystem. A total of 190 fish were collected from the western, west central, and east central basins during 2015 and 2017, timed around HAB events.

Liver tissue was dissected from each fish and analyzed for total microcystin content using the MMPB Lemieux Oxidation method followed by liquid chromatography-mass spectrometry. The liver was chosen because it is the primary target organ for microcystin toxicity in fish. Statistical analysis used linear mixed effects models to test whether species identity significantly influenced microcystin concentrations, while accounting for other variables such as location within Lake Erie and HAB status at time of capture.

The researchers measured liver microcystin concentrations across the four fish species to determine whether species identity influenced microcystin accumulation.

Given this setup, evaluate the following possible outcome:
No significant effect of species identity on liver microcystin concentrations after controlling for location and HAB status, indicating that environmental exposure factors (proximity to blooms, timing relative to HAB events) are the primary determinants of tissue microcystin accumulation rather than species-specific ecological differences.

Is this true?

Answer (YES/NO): NO